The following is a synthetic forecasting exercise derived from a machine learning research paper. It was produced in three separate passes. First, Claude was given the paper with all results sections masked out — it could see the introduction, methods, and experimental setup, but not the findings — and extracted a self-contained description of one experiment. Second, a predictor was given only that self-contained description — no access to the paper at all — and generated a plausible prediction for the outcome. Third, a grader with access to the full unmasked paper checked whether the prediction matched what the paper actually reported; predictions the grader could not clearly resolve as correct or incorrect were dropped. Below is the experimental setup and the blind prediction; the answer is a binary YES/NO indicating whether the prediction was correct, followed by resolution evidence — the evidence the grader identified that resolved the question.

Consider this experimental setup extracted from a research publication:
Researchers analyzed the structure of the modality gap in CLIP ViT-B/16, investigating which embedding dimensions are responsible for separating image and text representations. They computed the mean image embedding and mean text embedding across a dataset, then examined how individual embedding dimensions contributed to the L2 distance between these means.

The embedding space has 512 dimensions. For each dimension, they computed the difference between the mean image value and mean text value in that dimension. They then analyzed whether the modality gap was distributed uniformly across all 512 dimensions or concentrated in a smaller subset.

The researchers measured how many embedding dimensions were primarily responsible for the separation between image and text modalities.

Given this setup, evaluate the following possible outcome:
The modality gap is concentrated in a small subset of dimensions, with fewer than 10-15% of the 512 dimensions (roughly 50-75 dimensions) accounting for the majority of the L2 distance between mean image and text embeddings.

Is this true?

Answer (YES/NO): YES